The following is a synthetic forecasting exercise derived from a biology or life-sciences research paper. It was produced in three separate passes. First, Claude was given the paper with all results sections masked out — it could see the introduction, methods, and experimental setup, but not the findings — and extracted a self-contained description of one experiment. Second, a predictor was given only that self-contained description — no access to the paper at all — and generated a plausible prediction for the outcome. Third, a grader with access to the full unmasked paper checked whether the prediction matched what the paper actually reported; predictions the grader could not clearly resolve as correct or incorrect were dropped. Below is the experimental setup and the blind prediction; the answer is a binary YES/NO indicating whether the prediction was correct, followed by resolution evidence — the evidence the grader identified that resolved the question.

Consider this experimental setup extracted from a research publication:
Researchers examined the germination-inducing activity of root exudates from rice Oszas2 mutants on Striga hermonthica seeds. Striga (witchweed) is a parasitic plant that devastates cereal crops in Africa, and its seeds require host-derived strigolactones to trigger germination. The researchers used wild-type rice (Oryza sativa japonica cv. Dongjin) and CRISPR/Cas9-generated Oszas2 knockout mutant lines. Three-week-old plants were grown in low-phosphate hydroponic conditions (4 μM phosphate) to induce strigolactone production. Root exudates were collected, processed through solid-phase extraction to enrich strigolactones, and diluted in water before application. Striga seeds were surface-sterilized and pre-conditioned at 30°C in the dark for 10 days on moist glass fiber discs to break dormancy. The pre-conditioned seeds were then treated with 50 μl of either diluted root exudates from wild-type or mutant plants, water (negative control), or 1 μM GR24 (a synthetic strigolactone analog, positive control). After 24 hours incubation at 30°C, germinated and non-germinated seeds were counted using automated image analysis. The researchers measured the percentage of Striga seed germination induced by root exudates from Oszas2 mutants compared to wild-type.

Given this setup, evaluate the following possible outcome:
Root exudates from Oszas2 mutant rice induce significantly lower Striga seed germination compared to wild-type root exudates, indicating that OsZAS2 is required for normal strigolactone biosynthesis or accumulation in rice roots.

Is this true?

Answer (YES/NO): NO